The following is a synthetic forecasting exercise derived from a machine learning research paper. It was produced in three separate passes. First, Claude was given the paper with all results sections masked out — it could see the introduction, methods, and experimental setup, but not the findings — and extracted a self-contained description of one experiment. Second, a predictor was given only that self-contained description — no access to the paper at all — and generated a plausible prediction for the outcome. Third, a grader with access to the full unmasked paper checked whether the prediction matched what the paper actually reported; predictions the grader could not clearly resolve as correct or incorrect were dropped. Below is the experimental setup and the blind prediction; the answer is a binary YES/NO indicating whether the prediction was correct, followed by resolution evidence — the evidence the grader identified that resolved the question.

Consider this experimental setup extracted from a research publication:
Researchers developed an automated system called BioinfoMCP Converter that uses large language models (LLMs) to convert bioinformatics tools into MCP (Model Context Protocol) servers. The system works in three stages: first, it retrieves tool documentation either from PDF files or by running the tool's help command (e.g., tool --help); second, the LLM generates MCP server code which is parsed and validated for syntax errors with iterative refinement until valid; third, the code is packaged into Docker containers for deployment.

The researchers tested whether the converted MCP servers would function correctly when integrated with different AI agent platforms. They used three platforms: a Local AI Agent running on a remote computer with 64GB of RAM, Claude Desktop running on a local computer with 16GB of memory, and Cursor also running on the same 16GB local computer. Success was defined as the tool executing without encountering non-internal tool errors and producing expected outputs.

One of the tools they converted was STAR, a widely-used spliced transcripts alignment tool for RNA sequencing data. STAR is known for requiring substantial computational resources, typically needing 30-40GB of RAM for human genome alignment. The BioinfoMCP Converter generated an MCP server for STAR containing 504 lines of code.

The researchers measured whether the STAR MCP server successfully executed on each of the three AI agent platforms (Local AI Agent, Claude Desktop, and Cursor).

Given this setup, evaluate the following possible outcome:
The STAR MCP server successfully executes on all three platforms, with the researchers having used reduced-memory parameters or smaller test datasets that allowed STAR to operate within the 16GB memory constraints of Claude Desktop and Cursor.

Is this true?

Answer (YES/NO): NO